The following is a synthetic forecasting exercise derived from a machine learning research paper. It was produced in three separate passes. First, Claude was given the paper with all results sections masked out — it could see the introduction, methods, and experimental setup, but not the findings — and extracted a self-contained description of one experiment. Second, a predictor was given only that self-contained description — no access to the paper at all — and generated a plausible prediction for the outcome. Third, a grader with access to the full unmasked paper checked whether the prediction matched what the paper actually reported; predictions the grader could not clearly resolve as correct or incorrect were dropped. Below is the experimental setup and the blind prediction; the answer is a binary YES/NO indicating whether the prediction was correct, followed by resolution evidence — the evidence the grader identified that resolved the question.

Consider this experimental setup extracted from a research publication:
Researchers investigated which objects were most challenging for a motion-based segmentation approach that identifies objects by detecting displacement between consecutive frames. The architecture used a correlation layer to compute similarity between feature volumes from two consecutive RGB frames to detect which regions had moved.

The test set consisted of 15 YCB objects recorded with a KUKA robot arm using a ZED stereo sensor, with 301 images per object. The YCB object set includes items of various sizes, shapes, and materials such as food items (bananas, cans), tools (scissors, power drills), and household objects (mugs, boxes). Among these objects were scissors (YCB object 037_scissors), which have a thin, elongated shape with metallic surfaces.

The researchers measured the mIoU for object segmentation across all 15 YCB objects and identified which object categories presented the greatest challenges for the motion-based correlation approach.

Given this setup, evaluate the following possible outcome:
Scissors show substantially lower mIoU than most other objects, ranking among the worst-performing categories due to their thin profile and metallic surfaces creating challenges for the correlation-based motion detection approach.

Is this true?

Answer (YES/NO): NO